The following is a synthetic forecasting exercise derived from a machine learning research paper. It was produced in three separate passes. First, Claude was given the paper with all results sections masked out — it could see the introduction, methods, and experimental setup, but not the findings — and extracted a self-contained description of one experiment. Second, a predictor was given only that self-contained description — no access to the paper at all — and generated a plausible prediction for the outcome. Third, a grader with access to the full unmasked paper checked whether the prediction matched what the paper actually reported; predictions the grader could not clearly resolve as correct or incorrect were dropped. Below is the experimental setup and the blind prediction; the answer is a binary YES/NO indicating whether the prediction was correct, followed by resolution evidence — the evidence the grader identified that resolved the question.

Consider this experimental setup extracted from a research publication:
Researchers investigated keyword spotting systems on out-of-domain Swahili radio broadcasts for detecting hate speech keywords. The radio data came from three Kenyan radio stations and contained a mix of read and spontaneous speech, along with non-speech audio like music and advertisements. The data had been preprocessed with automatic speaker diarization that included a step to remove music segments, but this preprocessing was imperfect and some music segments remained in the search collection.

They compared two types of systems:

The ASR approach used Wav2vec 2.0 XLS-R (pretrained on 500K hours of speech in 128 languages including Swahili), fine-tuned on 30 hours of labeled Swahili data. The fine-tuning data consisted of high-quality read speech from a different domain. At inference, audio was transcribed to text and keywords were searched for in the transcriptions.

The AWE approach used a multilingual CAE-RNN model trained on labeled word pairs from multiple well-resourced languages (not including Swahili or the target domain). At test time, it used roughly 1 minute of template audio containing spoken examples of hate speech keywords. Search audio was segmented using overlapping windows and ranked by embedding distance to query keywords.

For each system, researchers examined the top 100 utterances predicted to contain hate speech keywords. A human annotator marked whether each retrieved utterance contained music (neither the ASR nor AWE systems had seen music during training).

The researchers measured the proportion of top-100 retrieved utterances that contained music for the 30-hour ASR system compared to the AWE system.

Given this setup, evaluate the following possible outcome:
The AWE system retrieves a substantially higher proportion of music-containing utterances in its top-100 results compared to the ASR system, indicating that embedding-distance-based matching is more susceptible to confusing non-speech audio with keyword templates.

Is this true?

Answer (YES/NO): NO